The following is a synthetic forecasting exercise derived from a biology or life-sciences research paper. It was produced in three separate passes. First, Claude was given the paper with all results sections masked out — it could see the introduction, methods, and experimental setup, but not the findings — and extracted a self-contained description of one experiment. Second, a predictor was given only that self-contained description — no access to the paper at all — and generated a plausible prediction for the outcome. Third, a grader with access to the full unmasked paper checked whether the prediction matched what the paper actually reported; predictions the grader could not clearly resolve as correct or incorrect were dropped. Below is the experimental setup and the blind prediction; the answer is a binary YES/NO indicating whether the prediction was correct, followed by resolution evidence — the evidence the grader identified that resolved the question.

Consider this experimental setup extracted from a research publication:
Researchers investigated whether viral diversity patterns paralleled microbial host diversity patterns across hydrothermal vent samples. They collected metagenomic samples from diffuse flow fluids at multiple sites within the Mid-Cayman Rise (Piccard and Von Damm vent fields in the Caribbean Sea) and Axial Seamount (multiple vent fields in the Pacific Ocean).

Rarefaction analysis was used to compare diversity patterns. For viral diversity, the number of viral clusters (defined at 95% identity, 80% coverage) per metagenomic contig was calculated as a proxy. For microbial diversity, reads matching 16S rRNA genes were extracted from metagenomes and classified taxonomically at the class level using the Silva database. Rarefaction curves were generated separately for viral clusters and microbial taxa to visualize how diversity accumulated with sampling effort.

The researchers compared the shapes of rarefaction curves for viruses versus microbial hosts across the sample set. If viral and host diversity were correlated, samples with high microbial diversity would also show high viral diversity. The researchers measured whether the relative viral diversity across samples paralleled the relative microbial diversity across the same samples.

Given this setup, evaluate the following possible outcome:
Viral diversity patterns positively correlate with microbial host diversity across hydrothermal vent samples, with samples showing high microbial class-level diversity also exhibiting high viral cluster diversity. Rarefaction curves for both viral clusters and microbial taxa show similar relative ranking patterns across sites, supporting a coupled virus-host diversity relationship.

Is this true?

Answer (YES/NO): NO